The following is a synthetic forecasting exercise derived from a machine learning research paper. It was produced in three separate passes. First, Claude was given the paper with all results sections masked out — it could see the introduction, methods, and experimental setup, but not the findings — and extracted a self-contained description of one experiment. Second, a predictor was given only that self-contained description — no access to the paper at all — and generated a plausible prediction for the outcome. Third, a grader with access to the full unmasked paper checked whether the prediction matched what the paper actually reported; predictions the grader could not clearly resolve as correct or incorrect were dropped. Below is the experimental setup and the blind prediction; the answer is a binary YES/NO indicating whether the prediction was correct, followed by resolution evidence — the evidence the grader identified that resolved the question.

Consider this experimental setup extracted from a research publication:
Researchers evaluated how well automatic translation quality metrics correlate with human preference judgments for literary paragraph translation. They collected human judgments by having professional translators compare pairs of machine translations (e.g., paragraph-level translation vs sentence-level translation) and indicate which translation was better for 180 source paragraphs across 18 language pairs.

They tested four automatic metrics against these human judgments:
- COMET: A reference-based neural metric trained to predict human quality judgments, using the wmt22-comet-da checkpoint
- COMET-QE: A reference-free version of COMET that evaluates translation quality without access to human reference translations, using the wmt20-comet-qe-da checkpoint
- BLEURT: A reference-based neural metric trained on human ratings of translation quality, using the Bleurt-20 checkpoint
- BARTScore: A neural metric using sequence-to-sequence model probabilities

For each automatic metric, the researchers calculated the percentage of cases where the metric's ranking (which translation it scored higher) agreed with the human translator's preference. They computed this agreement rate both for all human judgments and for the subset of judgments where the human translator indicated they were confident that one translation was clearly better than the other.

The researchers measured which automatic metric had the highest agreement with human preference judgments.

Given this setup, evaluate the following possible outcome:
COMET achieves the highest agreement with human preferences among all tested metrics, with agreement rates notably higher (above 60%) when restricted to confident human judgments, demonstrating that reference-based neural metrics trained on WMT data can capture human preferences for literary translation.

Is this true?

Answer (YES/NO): YES